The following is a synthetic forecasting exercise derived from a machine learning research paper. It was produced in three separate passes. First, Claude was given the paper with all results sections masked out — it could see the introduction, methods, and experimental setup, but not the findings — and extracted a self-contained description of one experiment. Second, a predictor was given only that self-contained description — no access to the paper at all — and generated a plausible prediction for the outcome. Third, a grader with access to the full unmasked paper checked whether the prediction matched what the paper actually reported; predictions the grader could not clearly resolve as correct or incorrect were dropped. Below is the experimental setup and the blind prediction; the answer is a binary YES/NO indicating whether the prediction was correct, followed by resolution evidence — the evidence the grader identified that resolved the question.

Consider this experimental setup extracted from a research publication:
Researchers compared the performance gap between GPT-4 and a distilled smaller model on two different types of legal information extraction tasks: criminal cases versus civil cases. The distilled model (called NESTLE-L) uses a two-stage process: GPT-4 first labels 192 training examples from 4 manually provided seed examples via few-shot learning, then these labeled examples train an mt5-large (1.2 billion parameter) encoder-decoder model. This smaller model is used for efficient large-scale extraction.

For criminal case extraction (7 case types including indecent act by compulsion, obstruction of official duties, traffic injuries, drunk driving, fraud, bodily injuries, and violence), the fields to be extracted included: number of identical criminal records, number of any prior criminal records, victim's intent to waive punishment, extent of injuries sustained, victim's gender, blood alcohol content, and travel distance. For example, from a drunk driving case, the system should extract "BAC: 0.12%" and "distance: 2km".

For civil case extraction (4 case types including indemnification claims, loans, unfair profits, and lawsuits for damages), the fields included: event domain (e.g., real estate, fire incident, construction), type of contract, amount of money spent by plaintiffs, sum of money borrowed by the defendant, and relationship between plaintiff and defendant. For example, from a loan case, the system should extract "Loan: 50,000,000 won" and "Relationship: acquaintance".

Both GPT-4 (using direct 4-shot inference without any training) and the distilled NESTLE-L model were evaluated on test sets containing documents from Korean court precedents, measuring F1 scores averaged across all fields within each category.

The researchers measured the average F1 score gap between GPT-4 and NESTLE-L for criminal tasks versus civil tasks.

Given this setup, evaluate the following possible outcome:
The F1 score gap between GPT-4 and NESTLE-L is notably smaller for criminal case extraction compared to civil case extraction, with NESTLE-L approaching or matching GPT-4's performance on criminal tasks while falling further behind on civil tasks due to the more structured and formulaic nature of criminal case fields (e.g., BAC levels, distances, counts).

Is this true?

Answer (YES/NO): YES